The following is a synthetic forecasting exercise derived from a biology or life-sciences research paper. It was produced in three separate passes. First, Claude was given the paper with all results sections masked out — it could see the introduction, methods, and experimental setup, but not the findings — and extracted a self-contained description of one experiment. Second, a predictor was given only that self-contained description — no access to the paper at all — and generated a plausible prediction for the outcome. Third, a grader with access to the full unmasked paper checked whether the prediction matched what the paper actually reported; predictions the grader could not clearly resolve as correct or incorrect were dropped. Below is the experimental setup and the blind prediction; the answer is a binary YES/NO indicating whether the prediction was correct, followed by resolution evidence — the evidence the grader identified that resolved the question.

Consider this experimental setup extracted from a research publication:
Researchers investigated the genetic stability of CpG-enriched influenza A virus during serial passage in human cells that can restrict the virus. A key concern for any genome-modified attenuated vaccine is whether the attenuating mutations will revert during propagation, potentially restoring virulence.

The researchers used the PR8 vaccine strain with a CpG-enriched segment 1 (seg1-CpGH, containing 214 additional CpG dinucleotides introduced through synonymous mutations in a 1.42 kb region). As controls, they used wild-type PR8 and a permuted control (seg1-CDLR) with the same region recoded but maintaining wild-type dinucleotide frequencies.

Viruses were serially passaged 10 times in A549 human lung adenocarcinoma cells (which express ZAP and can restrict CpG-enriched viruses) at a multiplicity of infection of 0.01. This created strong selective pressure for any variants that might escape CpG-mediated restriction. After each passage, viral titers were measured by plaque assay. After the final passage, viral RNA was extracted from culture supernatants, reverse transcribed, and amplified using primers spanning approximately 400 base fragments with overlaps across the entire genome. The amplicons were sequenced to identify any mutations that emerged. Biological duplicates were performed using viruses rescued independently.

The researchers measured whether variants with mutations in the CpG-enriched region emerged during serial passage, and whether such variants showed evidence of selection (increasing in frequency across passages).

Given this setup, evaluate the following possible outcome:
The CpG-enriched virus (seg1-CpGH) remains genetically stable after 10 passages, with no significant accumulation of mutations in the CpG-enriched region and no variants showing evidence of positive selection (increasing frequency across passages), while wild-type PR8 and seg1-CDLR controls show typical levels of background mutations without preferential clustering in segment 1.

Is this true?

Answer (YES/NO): YES